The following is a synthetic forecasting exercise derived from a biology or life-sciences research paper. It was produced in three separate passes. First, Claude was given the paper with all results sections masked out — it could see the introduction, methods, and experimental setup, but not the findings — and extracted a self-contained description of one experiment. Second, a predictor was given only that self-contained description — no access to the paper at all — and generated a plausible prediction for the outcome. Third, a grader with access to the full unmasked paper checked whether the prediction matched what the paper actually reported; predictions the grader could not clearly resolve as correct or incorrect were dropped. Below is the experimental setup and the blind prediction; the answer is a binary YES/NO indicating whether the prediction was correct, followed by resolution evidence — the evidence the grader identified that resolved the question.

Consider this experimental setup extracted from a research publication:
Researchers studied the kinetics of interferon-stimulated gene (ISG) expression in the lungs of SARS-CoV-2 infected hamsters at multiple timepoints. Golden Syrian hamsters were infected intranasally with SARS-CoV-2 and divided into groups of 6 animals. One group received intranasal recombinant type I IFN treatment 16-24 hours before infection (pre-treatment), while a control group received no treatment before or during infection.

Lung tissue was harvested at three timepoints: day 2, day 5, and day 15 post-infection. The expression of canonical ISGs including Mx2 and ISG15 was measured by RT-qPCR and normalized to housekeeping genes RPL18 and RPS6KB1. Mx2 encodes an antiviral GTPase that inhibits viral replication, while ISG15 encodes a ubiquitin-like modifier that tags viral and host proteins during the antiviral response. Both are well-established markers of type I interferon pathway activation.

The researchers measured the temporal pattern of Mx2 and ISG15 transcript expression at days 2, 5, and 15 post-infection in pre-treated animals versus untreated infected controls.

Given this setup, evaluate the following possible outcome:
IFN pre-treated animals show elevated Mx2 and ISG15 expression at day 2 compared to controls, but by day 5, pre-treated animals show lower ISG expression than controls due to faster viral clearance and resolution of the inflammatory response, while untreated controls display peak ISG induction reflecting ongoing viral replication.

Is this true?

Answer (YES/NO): NO